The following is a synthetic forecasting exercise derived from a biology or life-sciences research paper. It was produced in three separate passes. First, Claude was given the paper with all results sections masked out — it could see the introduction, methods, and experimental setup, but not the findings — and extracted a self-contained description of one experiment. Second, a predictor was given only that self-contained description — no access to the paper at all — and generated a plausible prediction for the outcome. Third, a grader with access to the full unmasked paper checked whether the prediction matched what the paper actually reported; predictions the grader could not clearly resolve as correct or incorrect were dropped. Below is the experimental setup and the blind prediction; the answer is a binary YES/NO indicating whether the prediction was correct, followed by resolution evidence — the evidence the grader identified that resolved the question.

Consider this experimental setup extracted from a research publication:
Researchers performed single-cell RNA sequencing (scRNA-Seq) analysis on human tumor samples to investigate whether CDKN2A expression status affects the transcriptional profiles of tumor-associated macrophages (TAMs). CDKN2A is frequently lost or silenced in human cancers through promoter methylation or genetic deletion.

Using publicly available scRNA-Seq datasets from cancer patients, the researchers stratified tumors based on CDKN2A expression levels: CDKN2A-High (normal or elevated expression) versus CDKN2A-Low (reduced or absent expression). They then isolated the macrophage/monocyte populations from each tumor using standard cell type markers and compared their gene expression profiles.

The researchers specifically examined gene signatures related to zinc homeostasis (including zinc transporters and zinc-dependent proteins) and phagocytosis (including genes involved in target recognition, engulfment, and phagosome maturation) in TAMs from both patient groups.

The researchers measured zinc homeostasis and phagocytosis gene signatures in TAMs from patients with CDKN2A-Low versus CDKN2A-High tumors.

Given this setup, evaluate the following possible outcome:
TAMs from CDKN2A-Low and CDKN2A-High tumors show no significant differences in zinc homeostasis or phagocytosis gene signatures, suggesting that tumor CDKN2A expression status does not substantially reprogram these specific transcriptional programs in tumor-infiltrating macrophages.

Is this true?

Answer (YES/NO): NO